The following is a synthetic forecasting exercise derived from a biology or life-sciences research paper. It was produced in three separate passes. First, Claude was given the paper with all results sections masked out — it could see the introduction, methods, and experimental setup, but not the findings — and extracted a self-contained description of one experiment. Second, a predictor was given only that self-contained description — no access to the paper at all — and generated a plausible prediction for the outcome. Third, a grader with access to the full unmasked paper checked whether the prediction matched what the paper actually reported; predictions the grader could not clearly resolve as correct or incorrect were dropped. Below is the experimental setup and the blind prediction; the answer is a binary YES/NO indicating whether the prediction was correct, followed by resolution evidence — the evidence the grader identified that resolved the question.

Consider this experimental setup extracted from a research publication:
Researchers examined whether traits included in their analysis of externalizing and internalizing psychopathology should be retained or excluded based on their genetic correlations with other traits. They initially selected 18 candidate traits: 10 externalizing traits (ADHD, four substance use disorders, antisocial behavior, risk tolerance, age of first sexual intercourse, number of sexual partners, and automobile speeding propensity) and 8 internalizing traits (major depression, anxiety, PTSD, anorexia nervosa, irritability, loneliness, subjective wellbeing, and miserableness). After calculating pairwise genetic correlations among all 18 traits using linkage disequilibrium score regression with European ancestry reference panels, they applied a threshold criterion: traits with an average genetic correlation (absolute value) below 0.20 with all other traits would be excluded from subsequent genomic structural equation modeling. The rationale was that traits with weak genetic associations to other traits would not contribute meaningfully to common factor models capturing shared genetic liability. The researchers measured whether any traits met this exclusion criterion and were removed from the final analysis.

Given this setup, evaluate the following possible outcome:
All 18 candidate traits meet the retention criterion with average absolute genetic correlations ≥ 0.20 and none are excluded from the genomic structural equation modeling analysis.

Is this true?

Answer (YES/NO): NO